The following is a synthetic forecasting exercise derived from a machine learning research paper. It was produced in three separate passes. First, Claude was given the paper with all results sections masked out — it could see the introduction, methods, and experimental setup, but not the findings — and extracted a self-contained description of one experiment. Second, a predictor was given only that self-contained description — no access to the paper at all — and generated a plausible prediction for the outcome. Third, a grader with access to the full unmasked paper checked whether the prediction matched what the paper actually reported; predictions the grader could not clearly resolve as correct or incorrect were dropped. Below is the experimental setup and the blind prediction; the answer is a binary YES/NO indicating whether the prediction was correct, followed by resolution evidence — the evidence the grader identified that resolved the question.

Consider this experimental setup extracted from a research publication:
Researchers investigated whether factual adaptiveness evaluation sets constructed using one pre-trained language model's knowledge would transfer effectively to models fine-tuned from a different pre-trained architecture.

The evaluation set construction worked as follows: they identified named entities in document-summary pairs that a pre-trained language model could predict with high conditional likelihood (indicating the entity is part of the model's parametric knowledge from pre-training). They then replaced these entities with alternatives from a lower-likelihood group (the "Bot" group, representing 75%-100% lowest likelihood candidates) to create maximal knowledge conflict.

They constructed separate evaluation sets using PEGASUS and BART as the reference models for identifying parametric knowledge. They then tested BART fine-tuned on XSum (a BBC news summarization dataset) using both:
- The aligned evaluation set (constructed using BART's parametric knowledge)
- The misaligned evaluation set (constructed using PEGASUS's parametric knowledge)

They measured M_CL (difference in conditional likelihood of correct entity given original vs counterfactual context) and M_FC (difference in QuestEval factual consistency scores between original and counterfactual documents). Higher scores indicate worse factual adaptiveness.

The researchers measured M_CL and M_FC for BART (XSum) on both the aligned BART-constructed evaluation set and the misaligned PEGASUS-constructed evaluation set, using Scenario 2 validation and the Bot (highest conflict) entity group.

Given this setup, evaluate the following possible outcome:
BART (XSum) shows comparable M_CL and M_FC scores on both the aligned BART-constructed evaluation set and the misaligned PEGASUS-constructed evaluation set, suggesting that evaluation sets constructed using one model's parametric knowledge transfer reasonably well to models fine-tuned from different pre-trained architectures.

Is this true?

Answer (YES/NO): NO